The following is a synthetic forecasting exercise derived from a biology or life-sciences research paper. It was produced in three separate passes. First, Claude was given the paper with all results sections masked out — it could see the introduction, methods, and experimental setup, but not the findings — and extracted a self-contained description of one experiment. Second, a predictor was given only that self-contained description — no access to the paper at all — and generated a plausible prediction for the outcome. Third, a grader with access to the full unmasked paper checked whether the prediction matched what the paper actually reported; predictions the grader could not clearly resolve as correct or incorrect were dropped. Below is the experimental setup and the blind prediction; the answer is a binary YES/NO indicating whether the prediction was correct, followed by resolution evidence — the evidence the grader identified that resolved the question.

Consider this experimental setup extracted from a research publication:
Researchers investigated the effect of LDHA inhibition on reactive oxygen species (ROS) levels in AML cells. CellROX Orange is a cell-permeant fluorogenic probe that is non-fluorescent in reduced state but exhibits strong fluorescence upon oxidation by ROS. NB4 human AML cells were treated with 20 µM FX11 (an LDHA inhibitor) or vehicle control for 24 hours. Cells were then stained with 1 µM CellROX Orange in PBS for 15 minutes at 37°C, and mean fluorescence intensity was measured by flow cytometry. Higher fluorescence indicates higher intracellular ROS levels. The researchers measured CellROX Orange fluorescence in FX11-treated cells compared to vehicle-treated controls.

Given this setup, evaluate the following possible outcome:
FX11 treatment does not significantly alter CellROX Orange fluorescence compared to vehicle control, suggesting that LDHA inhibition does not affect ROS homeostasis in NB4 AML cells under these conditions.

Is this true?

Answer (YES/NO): NO